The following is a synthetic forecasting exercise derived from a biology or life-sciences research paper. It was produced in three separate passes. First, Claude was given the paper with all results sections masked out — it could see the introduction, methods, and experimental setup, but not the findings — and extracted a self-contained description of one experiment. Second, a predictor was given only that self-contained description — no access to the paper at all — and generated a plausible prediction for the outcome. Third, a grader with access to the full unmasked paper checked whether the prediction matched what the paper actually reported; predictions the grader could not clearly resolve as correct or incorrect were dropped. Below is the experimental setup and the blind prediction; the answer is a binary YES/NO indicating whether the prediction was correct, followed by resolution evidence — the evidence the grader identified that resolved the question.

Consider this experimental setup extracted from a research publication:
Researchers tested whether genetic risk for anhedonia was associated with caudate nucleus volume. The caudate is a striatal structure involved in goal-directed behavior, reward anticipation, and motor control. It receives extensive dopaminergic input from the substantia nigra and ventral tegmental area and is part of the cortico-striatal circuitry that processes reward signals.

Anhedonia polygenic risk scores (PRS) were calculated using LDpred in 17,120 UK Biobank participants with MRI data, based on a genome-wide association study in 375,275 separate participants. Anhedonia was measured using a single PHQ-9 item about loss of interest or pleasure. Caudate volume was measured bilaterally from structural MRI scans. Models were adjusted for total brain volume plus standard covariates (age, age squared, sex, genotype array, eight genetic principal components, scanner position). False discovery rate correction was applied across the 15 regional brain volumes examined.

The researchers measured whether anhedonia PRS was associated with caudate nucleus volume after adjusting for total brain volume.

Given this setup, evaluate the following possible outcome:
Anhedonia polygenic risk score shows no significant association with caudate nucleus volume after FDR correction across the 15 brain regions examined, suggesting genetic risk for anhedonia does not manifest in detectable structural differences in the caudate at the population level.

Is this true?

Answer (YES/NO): YES